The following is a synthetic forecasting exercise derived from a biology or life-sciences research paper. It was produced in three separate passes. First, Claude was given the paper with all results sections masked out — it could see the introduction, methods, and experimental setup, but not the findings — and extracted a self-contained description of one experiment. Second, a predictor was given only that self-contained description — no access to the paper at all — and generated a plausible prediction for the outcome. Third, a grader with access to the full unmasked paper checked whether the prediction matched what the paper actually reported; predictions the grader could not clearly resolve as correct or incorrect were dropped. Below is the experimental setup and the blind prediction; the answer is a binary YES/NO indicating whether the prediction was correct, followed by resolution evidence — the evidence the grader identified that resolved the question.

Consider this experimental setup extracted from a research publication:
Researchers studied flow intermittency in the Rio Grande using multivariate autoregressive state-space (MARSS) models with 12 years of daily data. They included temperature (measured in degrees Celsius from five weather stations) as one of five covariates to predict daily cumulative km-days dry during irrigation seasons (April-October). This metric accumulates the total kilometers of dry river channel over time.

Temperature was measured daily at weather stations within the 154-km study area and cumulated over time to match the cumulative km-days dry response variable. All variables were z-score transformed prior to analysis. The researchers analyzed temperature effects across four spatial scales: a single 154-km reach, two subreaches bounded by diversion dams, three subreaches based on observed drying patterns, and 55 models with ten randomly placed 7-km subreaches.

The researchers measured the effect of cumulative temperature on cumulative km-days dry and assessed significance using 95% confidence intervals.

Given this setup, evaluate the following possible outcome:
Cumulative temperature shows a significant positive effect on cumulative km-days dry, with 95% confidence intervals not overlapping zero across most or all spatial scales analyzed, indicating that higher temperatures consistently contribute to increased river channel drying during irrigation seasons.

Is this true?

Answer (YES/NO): YES